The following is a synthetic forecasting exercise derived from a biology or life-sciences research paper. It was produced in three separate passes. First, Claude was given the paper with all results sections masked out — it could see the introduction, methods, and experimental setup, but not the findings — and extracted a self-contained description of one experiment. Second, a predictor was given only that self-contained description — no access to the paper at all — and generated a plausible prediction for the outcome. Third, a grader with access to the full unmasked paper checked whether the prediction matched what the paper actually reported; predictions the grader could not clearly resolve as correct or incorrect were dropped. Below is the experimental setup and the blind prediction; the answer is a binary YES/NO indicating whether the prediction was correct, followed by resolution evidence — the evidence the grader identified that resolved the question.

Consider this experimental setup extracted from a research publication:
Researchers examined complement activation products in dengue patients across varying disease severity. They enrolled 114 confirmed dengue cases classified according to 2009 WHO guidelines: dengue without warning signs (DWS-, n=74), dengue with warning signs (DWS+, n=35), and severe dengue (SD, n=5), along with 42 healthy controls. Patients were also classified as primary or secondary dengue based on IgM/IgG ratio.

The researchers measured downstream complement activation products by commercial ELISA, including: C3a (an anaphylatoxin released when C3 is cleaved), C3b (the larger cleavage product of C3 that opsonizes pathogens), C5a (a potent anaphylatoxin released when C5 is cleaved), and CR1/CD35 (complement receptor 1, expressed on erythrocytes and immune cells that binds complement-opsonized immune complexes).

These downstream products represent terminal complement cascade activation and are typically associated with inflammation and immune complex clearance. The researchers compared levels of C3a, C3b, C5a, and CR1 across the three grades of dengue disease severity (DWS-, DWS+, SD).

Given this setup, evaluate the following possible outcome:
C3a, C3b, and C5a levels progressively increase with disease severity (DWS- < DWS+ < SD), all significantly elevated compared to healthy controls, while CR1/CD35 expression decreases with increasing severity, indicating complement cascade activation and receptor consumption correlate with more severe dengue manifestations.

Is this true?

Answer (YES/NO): NO